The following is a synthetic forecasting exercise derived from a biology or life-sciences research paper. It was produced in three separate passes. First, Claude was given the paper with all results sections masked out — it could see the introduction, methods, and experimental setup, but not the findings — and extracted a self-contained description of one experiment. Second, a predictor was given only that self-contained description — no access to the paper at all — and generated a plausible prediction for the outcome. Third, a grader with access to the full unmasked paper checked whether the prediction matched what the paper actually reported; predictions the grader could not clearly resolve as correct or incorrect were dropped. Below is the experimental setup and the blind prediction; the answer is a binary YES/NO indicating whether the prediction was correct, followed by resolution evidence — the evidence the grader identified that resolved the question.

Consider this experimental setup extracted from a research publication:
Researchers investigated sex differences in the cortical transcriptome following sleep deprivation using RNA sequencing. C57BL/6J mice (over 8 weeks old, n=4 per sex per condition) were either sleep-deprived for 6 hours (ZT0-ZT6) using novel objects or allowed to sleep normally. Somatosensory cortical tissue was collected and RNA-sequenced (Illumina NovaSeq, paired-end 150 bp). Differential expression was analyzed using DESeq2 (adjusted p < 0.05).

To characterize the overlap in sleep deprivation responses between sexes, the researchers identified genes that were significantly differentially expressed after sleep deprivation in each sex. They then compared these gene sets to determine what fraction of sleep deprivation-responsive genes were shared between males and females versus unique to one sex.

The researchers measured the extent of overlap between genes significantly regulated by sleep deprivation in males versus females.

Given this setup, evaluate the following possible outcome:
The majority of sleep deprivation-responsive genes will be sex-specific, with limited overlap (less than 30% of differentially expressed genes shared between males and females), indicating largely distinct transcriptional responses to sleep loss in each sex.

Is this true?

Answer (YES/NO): NO